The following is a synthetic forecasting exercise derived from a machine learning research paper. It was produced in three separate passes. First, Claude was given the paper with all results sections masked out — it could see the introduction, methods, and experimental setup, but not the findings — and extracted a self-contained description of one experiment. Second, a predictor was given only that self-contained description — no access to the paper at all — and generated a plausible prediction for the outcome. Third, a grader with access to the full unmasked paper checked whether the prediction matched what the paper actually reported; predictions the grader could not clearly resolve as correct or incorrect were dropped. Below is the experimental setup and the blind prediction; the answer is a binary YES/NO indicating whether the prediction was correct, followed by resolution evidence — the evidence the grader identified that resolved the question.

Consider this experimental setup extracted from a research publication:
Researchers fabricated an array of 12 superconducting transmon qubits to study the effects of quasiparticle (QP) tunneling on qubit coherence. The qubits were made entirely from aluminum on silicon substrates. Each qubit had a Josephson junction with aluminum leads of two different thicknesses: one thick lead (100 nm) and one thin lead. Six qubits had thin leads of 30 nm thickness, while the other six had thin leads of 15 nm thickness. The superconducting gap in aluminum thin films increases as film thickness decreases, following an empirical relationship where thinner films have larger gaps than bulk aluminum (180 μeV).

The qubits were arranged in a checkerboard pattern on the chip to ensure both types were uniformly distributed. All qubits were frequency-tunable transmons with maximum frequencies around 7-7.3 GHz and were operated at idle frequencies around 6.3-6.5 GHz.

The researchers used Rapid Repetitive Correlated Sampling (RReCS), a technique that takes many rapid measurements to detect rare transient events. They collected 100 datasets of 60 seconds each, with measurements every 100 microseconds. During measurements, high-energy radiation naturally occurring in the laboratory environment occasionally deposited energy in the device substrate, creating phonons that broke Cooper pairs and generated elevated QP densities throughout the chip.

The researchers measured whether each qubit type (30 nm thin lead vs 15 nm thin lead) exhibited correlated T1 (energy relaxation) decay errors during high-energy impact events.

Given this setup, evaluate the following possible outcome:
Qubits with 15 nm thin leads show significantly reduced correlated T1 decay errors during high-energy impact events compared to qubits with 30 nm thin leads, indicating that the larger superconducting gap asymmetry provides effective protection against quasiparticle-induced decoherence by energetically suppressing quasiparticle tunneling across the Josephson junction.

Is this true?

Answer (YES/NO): YES